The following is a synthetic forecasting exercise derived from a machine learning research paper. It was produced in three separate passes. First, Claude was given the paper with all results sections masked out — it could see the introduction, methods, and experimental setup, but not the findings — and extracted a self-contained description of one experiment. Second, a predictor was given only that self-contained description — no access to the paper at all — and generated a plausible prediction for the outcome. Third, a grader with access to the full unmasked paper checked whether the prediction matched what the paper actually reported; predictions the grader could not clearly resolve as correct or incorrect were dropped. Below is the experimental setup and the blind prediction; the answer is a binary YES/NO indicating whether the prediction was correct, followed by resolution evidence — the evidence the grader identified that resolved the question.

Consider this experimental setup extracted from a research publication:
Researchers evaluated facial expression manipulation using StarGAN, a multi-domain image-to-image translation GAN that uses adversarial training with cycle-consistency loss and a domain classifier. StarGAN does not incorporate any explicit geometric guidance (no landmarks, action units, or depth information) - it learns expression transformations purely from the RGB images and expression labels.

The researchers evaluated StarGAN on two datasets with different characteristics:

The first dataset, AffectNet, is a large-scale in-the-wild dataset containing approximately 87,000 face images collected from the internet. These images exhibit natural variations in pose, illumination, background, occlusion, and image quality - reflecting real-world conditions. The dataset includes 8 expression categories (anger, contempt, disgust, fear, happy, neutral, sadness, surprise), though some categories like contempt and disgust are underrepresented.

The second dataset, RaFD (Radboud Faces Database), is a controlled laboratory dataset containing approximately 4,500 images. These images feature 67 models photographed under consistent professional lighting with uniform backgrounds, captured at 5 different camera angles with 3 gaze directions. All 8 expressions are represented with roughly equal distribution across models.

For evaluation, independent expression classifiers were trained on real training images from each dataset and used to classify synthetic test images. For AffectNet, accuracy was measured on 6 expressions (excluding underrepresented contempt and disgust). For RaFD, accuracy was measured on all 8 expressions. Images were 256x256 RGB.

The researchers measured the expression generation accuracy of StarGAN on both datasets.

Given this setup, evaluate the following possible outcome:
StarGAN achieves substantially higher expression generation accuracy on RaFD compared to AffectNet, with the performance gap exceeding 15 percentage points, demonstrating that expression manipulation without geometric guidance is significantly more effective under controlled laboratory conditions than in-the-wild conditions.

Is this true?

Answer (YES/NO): NO